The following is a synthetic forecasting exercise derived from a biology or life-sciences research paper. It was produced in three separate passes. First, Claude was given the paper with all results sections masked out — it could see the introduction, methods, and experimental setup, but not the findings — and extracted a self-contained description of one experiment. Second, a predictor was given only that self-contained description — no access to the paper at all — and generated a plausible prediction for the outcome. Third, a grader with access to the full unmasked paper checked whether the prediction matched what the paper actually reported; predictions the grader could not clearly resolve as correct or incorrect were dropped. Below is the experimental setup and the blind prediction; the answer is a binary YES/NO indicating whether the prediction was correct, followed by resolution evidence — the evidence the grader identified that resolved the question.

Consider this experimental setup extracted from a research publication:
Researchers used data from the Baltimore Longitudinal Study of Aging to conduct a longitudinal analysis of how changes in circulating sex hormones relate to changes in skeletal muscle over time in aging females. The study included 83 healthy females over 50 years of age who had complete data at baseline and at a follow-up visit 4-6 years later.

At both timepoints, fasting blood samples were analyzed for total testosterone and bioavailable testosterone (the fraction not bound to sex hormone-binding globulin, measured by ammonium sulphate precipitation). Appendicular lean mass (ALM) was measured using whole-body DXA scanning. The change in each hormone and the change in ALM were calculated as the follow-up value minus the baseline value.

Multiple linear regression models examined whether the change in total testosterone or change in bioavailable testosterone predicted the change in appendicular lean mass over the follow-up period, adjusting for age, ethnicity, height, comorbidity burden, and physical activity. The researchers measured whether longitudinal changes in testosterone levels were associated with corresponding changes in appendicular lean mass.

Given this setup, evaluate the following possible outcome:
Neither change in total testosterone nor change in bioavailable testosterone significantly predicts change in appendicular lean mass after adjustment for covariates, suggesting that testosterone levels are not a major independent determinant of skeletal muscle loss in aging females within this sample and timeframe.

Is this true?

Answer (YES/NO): NO